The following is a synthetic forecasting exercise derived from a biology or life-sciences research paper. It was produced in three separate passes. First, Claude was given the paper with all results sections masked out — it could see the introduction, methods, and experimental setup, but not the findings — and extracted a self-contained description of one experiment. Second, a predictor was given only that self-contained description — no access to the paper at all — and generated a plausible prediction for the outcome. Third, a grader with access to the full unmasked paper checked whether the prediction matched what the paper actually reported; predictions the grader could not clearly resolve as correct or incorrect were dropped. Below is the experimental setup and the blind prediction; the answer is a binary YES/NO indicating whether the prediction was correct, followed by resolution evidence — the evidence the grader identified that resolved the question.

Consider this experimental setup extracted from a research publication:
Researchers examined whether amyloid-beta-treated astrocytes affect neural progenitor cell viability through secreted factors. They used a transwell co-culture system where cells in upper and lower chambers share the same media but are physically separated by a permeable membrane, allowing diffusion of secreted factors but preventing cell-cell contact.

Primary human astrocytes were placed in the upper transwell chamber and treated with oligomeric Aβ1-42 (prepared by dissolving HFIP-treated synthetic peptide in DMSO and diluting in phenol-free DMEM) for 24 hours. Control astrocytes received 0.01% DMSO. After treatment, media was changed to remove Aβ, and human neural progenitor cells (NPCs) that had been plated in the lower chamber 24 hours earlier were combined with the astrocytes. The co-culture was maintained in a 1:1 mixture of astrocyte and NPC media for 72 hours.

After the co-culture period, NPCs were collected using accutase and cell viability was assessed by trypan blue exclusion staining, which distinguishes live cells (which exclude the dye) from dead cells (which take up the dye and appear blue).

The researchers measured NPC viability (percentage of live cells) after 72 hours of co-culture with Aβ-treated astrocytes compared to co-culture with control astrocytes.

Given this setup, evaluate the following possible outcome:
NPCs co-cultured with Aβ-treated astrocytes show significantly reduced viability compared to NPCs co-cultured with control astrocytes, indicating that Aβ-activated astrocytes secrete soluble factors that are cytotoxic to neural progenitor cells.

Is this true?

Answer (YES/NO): YES